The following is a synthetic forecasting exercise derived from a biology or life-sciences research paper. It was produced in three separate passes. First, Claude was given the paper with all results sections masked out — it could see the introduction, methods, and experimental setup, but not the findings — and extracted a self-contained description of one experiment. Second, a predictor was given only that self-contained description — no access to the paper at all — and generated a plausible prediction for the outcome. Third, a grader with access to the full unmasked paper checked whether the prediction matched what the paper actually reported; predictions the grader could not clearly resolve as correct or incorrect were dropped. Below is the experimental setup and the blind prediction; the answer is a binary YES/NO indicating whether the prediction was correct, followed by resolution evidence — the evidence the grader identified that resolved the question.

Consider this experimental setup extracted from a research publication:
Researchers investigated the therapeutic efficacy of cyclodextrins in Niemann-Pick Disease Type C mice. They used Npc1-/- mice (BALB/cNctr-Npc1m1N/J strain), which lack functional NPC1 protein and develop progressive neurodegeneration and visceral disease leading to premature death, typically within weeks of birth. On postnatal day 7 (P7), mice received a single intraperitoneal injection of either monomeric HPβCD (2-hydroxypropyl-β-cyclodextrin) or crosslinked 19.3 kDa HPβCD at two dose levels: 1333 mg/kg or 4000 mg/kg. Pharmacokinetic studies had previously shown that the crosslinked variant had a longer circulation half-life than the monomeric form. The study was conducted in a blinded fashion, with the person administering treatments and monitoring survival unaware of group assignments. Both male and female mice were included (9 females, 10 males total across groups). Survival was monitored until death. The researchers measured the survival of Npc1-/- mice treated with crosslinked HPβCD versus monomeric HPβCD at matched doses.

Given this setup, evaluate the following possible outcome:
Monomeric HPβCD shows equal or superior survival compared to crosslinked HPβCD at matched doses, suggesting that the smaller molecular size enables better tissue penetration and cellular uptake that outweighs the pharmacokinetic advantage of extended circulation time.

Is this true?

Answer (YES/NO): YES